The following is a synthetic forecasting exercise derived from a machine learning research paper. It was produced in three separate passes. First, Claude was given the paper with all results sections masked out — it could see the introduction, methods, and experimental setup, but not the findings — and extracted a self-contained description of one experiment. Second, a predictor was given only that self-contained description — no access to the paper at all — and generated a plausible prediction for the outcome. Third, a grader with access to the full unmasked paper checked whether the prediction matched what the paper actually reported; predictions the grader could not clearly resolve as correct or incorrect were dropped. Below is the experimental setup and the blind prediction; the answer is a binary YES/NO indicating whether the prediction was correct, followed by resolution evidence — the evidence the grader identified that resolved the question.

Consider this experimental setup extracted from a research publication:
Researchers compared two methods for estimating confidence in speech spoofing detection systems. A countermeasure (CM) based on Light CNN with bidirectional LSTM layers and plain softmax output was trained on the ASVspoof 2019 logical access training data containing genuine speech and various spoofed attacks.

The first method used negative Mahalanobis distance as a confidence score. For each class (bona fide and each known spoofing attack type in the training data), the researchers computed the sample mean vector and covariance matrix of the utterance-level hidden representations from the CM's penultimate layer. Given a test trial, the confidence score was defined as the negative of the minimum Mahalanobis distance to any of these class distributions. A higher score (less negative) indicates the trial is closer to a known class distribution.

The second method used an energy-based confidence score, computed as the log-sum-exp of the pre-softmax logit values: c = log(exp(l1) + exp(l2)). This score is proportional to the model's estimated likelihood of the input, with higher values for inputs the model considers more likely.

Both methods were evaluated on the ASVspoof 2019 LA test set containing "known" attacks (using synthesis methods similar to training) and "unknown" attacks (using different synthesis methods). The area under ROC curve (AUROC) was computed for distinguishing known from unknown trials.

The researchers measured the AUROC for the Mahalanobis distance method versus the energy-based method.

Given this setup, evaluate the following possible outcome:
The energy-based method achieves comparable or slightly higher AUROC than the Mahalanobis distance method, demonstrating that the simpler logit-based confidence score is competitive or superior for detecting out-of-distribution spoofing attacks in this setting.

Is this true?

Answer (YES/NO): NO